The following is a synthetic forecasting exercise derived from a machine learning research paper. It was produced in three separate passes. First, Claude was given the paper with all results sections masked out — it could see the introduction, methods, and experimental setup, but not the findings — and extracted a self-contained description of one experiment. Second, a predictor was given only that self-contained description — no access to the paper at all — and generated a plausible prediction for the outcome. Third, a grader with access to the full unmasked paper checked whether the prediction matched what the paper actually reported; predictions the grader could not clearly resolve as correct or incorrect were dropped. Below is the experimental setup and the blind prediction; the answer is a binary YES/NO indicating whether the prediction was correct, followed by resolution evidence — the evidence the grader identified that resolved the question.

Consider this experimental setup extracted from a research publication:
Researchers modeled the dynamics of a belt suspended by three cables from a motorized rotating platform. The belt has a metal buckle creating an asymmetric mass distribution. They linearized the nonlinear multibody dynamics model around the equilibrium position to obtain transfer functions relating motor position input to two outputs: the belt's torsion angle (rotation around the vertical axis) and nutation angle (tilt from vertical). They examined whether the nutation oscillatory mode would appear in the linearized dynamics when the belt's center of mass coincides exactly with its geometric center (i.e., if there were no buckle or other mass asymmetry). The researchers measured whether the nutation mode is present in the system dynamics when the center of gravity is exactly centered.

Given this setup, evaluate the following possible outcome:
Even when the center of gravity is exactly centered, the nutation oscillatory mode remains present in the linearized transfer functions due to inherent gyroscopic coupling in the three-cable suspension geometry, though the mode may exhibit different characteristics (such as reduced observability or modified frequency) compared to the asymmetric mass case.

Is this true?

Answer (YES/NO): NO